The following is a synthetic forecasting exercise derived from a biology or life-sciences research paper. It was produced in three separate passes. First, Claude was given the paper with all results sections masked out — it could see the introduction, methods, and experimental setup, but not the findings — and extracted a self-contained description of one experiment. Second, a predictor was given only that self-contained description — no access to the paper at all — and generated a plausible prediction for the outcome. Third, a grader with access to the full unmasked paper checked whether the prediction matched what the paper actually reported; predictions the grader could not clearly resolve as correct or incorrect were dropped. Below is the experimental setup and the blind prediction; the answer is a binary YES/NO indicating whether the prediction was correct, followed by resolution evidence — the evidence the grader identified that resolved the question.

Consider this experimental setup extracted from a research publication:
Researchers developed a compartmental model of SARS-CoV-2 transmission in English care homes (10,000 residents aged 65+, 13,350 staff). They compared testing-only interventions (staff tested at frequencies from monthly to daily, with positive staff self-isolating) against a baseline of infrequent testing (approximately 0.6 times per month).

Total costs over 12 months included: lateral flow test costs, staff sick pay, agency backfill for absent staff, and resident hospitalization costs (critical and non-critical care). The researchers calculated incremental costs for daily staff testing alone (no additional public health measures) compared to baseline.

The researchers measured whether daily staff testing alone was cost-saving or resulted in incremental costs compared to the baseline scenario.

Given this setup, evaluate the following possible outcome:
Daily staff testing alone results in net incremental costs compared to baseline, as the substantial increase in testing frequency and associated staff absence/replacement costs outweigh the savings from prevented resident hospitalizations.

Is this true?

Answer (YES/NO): YES